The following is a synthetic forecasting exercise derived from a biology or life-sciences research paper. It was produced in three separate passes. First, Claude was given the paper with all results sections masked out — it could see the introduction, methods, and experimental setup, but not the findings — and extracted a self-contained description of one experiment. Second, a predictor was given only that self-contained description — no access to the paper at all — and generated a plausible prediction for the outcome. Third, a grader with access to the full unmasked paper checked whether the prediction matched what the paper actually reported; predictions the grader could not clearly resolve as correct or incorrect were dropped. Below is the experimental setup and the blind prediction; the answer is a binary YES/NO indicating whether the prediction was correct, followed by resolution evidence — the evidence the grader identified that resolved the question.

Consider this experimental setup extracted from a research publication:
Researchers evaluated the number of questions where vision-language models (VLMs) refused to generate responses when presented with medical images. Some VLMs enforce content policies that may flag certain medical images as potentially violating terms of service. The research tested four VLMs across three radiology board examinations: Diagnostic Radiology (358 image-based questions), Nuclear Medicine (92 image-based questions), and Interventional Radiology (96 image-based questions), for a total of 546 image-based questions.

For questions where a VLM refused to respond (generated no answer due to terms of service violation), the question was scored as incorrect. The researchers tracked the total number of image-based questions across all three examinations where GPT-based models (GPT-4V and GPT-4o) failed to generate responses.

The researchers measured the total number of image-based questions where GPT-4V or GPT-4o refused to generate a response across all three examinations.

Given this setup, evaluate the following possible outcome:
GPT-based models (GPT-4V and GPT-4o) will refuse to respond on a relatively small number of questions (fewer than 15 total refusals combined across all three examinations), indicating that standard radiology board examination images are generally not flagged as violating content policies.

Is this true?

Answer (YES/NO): YES